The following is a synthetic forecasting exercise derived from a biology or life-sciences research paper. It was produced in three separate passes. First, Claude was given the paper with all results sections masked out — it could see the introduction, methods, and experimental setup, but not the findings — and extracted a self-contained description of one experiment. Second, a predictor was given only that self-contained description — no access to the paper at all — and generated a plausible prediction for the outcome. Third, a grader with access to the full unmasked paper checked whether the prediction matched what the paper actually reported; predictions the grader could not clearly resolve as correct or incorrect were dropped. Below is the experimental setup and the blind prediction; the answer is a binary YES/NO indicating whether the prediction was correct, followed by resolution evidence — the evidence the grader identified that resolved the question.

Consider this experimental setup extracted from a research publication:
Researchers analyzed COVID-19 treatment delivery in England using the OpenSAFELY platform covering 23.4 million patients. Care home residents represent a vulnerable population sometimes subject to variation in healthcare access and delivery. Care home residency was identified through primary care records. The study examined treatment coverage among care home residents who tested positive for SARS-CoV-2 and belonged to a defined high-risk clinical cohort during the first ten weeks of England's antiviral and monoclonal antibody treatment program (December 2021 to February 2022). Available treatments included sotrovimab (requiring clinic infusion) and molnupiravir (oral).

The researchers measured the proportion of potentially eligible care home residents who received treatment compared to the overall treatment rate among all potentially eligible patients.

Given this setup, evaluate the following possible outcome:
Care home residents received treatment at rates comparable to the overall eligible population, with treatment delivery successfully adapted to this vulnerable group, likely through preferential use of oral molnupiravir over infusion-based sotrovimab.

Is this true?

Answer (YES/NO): NO